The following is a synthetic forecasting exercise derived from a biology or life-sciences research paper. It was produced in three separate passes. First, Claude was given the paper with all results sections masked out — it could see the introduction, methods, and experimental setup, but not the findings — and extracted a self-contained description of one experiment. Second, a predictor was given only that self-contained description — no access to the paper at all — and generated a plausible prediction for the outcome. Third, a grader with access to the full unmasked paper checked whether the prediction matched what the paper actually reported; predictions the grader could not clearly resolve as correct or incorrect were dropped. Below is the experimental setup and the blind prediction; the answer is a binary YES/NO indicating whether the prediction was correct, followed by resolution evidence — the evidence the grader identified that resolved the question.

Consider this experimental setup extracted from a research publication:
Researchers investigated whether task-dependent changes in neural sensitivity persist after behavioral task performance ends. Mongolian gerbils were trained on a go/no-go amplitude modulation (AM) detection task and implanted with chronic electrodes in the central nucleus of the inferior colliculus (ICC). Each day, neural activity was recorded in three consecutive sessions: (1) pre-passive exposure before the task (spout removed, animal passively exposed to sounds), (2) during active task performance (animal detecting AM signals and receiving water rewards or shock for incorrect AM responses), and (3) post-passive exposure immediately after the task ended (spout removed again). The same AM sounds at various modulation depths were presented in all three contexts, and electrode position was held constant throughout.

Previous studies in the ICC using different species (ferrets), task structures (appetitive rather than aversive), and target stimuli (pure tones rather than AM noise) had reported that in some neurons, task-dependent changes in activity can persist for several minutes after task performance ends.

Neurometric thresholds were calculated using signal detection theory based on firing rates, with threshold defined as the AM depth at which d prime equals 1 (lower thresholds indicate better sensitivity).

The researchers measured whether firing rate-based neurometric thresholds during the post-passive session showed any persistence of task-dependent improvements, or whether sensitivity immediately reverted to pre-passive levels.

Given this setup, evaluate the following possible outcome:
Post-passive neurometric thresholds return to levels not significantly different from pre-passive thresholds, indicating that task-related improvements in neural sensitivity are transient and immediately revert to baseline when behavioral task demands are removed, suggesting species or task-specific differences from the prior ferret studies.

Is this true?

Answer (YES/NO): NO